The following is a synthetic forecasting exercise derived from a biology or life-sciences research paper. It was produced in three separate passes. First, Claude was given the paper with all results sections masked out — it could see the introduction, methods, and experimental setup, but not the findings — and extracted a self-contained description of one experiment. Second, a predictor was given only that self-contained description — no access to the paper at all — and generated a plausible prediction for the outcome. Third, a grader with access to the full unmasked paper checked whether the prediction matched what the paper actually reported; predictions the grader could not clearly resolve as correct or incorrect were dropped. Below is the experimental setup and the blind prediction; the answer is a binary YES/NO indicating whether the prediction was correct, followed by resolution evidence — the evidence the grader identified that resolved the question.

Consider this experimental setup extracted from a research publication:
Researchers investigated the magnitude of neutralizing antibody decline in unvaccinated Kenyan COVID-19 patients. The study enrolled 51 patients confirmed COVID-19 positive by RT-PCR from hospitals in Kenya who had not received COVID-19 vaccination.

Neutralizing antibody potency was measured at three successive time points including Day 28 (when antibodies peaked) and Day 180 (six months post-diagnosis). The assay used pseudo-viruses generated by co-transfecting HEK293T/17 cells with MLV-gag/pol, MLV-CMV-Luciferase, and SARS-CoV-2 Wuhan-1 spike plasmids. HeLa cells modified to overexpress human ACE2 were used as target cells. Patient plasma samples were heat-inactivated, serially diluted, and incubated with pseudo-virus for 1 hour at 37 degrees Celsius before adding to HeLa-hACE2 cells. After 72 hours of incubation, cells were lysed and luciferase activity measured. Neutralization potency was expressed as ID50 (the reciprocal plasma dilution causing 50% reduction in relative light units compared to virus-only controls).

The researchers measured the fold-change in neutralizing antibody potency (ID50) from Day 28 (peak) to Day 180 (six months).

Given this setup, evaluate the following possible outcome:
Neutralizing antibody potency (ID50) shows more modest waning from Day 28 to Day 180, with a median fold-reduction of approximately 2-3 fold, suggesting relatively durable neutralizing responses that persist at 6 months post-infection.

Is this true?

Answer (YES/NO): YES